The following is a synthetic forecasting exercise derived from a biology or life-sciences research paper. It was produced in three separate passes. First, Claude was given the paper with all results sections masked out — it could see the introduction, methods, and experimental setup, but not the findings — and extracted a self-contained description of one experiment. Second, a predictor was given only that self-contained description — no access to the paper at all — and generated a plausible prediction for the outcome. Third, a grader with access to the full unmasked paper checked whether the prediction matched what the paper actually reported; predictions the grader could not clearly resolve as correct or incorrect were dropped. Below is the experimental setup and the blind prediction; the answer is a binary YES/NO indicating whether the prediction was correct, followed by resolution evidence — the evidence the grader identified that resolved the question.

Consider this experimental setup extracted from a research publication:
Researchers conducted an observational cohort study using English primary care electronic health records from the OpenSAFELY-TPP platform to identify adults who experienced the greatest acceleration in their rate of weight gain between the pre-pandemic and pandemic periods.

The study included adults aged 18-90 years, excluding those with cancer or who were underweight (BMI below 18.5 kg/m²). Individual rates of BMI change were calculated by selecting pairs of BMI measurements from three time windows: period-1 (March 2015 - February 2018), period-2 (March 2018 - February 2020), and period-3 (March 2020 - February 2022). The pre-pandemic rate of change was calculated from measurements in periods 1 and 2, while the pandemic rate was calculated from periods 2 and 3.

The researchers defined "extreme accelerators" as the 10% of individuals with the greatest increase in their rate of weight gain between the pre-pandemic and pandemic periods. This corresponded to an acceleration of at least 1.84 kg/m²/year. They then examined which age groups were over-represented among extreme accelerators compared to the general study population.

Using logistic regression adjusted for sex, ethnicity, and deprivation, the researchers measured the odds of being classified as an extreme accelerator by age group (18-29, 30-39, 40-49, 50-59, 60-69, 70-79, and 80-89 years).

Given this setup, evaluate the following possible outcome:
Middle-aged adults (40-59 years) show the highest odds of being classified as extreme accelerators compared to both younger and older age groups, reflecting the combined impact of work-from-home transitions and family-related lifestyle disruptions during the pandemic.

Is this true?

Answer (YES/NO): NO